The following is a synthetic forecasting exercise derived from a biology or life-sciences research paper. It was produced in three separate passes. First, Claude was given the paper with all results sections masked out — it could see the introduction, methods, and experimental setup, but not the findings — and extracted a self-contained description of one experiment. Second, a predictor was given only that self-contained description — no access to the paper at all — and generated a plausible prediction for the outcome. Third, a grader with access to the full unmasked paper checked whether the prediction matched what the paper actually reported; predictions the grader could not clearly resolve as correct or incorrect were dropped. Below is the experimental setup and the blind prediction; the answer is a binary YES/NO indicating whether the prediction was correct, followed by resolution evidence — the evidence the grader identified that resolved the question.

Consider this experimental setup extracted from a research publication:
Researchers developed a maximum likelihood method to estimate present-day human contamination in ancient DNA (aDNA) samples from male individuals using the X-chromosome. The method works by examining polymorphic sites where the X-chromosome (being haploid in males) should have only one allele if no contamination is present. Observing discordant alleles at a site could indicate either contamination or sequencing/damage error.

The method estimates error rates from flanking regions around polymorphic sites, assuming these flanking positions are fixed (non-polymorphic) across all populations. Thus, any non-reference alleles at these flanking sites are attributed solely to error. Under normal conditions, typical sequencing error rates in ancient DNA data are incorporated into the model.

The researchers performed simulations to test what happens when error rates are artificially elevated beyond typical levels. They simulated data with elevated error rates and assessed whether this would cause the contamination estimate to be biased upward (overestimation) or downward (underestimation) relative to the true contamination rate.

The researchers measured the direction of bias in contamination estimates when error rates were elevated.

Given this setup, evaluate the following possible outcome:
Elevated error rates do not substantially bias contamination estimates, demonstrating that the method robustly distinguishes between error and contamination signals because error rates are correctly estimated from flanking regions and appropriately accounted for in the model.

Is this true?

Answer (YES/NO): NO